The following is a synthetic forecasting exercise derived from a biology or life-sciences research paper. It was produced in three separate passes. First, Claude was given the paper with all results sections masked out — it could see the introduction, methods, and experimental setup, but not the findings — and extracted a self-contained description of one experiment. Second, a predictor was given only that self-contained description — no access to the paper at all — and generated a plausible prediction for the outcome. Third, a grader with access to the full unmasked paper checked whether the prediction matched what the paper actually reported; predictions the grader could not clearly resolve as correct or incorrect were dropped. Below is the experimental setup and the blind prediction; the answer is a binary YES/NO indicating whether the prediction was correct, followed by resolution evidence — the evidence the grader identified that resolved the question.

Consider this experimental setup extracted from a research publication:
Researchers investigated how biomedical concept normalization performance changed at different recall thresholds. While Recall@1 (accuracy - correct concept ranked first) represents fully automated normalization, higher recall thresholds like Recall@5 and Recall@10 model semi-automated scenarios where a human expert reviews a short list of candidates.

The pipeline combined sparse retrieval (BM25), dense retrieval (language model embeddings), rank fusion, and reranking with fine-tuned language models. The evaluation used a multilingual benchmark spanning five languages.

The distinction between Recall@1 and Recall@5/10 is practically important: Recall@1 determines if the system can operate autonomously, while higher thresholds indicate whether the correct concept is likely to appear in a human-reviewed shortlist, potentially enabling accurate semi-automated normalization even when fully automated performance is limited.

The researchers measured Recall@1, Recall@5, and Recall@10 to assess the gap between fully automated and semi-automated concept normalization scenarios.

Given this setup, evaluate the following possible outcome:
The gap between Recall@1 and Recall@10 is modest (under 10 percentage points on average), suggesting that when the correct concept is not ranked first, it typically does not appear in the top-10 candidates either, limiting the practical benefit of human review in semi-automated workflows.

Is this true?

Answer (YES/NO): NO